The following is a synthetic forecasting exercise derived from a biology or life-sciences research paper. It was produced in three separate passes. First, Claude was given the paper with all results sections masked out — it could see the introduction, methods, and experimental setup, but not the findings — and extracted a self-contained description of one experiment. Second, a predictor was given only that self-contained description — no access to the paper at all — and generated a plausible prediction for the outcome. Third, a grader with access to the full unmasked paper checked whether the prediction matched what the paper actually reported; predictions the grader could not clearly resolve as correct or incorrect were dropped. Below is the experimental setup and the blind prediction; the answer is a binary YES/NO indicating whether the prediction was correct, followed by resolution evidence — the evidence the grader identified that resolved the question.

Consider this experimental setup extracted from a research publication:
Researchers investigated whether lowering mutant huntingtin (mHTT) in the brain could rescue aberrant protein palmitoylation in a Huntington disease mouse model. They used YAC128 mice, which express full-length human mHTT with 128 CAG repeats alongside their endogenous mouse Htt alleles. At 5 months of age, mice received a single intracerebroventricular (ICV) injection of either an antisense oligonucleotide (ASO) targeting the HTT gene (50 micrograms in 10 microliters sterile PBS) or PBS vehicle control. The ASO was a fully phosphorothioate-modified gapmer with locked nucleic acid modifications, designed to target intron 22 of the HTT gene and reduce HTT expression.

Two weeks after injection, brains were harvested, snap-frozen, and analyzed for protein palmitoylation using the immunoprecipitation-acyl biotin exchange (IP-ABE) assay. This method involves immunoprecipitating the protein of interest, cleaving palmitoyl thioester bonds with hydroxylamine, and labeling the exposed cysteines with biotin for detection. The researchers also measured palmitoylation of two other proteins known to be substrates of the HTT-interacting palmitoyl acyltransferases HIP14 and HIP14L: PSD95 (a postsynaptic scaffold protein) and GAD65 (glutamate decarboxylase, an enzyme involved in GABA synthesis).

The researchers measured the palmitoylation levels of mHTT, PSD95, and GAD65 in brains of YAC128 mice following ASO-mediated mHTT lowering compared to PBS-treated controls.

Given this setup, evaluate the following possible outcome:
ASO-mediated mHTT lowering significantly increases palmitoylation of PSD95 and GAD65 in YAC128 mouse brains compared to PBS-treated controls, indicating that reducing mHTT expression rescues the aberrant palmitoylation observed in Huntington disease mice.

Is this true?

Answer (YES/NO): NO